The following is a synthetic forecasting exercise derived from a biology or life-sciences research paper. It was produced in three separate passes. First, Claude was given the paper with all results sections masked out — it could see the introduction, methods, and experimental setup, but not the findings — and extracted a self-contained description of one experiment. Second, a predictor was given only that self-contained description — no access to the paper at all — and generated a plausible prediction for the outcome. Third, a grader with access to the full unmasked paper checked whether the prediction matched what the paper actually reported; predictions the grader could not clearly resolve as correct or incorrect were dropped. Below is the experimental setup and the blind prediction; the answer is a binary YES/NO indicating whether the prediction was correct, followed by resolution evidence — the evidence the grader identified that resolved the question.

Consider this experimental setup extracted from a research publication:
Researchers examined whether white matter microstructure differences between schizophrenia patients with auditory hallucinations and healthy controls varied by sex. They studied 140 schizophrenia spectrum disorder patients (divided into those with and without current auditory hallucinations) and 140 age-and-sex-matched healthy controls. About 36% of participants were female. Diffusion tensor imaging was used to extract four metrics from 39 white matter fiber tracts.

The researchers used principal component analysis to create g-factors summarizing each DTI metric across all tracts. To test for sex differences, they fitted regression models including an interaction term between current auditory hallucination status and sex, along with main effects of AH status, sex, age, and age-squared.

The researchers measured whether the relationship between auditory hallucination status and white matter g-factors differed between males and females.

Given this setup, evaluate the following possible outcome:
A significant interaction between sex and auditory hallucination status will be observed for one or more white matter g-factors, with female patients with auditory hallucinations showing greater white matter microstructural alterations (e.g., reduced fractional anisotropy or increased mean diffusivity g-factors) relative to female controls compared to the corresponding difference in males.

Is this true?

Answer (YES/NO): NO